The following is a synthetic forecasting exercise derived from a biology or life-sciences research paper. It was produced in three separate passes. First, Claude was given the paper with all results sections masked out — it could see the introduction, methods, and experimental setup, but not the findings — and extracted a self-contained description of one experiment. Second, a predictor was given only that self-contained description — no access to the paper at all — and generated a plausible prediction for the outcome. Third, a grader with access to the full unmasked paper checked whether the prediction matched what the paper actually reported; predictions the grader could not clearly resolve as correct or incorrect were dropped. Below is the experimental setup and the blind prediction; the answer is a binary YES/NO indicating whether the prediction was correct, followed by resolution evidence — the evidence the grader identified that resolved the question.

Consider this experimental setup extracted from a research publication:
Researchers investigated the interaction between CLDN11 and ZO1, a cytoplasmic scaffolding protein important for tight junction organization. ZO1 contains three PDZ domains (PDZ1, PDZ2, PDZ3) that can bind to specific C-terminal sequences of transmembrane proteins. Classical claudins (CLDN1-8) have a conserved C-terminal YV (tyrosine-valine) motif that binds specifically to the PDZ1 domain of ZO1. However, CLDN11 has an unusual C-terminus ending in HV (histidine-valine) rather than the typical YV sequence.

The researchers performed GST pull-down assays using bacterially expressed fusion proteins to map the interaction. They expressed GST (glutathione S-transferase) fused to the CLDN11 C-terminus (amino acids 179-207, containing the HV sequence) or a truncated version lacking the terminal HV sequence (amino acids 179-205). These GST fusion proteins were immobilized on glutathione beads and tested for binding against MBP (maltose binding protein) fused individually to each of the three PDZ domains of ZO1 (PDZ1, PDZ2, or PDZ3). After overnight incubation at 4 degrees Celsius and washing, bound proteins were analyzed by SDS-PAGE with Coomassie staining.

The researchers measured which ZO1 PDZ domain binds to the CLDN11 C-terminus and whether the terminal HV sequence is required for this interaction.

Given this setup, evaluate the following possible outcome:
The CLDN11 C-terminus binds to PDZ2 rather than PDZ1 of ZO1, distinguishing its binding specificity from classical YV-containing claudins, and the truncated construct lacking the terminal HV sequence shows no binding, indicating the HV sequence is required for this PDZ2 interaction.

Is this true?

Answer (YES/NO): NO